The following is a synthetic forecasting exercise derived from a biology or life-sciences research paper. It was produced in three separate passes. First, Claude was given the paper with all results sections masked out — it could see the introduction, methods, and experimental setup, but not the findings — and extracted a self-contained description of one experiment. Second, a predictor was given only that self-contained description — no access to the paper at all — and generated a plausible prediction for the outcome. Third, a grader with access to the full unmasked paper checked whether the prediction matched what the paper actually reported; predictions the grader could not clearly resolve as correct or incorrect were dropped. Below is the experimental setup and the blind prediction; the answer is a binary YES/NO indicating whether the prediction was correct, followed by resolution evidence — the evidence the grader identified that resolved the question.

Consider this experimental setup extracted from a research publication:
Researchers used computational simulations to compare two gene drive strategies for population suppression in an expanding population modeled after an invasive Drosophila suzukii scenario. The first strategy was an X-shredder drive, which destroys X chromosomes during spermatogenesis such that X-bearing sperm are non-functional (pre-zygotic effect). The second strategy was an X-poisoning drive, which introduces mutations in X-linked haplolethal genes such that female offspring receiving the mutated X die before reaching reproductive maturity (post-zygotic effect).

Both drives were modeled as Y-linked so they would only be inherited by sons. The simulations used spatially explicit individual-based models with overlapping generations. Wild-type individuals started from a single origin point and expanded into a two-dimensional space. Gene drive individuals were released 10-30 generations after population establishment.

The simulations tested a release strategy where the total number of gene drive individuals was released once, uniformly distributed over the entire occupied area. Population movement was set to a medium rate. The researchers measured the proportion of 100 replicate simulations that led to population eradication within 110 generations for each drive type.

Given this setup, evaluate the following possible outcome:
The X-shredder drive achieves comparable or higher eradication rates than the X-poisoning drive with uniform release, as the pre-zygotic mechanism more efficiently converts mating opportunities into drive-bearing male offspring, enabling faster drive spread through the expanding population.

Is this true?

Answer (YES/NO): YES